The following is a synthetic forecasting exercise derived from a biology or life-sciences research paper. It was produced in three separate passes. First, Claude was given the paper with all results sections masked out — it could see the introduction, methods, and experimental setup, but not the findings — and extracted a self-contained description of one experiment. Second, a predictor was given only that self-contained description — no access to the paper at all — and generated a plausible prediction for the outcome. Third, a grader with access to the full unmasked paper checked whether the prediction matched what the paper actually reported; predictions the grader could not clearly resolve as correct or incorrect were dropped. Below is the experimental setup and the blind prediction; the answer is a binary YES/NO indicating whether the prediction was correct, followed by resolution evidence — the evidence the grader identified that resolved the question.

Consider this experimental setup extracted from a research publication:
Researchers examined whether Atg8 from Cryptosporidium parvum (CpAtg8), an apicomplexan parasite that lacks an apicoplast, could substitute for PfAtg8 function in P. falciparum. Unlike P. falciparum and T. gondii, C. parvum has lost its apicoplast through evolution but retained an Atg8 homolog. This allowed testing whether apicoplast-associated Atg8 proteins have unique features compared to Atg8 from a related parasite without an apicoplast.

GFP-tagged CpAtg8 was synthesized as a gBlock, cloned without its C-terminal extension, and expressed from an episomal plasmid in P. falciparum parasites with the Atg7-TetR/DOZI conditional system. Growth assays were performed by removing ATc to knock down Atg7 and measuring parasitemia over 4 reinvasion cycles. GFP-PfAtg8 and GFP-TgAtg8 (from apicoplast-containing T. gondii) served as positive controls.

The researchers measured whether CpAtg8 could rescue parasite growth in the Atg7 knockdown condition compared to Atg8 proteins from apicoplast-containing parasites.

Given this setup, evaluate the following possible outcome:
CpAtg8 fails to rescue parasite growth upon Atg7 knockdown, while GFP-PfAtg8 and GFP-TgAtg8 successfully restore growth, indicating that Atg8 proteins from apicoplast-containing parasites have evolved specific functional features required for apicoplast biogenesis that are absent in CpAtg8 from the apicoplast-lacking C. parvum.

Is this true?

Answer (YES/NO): NO